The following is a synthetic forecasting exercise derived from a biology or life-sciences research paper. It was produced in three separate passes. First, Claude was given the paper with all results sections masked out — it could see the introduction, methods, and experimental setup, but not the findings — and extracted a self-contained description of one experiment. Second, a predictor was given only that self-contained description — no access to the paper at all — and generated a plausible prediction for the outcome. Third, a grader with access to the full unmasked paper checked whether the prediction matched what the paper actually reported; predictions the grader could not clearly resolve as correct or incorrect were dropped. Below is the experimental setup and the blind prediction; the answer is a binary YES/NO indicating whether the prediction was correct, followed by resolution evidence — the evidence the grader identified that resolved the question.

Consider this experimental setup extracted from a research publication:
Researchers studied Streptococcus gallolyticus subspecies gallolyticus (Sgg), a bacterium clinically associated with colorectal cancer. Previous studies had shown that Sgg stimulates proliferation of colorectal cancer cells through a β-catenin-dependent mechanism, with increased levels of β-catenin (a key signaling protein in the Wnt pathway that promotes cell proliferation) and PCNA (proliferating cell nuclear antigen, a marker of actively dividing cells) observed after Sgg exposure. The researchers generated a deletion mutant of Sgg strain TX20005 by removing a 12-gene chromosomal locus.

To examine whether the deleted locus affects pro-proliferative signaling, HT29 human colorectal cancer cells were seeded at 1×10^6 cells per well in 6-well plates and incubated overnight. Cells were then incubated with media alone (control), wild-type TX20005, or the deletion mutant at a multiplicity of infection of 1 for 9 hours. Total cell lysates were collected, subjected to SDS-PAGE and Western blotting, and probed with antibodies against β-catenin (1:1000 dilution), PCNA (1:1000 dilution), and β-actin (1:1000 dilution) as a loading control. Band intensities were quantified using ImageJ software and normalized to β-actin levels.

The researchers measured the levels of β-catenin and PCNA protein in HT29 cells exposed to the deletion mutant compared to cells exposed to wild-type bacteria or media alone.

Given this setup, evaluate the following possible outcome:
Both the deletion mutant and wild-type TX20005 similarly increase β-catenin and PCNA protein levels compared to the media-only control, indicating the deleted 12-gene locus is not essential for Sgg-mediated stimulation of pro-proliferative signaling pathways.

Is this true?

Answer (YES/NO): NO